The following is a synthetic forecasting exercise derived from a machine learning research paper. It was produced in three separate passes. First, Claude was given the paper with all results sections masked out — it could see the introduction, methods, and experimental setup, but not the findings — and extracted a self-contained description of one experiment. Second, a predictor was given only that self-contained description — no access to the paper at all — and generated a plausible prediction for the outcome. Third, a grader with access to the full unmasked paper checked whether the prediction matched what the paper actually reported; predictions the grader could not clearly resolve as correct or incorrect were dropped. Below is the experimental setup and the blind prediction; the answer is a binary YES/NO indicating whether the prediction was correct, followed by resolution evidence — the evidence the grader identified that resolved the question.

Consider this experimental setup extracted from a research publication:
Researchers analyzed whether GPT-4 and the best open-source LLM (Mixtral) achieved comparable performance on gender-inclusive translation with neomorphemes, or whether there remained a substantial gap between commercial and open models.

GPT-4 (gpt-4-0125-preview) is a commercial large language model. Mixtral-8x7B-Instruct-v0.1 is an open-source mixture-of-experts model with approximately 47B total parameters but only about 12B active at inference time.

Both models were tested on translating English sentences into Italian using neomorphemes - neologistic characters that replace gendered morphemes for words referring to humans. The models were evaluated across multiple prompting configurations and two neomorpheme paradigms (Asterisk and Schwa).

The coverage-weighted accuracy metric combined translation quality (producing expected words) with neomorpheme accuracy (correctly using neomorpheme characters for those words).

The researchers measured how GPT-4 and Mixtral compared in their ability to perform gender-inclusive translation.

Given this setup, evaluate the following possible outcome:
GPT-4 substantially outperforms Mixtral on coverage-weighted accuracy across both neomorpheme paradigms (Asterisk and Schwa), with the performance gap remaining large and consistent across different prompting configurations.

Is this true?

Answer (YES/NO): NO